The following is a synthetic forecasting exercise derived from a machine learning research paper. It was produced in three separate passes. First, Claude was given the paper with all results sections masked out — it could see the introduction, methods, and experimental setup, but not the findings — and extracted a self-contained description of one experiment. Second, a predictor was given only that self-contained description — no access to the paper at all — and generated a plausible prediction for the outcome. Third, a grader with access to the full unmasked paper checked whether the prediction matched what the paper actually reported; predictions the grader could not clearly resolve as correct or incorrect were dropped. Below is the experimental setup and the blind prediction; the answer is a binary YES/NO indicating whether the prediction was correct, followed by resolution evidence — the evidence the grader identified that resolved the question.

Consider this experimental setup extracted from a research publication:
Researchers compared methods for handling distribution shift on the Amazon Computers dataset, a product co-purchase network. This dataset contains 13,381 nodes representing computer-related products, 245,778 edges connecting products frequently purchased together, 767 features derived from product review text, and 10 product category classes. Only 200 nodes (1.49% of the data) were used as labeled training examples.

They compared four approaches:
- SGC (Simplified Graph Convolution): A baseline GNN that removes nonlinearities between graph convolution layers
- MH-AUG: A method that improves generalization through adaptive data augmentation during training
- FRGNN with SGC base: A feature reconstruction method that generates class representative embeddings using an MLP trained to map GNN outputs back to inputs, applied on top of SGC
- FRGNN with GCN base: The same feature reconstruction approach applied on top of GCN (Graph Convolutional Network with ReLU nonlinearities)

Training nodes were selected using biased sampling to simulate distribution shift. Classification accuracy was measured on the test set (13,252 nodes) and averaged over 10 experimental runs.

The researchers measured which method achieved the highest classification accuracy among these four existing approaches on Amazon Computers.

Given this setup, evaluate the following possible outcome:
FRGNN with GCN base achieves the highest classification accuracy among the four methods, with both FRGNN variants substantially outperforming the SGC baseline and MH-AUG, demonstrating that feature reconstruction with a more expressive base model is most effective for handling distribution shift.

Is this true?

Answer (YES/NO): NO